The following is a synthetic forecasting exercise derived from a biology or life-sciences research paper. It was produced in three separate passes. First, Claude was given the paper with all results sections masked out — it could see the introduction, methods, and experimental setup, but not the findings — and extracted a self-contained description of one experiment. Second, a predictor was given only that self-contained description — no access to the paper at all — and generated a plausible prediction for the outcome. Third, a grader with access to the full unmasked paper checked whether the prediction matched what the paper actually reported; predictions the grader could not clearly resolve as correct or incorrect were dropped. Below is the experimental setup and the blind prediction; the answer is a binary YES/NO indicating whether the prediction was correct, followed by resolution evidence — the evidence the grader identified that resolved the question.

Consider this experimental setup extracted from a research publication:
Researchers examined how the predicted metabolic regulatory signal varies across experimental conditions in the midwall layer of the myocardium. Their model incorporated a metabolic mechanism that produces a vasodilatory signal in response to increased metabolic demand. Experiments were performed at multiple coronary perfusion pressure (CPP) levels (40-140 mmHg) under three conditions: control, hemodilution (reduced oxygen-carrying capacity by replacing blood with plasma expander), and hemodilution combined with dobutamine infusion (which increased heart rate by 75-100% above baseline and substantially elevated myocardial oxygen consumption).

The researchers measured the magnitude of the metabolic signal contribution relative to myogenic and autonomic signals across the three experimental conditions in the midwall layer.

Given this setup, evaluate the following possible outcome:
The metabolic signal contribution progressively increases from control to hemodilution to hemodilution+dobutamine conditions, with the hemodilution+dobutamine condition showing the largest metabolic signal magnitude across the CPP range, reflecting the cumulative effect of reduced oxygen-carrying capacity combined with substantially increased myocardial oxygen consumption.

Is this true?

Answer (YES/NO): NO